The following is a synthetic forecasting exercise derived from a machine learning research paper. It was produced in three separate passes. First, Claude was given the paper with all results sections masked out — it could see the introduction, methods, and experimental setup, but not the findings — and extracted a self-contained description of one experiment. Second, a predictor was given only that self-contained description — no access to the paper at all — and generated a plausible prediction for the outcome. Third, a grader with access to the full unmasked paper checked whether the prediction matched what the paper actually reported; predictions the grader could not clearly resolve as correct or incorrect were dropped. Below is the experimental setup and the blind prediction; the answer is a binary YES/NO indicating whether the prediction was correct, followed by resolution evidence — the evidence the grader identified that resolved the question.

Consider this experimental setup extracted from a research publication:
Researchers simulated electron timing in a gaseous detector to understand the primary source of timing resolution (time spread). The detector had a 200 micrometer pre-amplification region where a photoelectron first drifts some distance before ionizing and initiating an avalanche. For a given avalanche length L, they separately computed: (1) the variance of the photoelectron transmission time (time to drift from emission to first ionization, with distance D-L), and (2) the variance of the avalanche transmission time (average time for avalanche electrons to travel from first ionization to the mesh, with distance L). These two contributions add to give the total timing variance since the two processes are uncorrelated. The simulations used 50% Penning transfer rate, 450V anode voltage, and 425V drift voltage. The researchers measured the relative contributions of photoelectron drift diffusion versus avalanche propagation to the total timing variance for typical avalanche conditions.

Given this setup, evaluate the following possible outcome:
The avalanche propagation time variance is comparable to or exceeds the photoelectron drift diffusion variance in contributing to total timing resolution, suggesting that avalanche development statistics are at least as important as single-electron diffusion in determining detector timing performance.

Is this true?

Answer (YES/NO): NO